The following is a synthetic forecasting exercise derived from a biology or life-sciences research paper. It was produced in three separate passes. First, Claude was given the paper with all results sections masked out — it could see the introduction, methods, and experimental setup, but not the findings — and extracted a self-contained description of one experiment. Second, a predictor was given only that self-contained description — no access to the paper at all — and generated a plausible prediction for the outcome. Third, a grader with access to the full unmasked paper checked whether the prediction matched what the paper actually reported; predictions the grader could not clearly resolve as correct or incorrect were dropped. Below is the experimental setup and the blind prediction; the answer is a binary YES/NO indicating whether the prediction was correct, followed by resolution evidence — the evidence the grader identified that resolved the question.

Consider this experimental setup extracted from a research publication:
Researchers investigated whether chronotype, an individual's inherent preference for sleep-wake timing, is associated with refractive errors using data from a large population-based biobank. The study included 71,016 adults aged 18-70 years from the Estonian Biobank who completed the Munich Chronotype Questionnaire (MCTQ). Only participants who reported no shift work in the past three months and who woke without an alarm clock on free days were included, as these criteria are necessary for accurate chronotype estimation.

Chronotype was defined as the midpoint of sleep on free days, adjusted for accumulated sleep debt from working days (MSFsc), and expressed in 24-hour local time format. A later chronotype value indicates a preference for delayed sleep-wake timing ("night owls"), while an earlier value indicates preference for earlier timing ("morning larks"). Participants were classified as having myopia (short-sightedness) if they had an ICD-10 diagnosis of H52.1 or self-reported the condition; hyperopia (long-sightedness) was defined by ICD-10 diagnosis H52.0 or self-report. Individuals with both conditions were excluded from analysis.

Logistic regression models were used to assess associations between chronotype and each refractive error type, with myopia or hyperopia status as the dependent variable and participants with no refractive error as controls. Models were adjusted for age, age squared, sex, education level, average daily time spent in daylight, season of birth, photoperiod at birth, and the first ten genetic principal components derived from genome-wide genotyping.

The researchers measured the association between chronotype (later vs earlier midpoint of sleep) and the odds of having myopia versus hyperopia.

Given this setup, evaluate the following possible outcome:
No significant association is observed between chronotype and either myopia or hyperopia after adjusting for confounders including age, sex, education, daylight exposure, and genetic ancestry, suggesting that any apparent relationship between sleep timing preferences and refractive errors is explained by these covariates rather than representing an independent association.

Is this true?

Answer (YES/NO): NO